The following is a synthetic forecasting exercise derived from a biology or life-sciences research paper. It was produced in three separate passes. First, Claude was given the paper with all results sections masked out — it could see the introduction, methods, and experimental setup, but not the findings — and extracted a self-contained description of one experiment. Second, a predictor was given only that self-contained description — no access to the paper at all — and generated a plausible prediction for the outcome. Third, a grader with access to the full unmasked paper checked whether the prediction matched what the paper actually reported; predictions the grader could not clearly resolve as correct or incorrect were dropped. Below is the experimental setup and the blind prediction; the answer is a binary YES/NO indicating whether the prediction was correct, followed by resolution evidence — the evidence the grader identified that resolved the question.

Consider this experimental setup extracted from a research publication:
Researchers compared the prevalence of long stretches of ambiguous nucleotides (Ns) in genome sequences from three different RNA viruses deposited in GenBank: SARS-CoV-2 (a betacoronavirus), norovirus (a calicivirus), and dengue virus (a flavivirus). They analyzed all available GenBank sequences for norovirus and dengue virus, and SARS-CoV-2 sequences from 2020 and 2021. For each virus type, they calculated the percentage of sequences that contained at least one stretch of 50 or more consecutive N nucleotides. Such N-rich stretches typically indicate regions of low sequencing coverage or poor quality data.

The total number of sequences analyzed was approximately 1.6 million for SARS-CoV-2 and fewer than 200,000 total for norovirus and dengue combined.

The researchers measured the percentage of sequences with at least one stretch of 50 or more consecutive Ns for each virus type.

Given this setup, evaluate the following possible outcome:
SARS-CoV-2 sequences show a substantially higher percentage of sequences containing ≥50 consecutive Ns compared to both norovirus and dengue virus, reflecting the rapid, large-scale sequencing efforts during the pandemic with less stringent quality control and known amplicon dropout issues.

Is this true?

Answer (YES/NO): YES